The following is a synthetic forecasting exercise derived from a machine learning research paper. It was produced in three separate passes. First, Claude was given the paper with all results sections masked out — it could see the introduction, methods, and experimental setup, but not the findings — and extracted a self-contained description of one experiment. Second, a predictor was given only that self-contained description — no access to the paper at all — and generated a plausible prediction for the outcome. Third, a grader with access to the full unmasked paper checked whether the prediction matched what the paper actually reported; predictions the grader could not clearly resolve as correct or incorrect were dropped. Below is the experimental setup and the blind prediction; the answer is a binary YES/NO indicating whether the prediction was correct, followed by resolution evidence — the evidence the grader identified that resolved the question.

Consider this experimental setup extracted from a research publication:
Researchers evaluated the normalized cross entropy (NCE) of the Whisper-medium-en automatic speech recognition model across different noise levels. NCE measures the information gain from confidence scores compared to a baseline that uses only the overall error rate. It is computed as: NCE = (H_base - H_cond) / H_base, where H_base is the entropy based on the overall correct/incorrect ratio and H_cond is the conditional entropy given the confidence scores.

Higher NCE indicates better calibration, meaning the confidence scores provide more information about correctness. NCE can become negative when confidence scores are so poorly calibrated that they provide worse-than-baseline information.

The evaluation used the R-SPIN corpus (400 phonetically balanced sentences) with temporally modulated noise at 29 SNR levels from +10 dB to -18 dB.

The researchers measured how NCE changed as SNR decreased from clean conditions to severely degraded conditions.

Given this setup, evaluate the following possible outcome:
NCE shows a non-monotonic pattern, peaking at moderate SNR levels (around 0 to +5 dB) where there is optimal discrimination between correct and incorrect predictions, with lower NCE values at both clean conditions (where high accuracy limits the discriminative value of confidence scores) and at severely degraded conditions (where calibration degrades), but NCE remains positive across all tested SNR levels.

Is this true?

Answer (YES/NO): NO